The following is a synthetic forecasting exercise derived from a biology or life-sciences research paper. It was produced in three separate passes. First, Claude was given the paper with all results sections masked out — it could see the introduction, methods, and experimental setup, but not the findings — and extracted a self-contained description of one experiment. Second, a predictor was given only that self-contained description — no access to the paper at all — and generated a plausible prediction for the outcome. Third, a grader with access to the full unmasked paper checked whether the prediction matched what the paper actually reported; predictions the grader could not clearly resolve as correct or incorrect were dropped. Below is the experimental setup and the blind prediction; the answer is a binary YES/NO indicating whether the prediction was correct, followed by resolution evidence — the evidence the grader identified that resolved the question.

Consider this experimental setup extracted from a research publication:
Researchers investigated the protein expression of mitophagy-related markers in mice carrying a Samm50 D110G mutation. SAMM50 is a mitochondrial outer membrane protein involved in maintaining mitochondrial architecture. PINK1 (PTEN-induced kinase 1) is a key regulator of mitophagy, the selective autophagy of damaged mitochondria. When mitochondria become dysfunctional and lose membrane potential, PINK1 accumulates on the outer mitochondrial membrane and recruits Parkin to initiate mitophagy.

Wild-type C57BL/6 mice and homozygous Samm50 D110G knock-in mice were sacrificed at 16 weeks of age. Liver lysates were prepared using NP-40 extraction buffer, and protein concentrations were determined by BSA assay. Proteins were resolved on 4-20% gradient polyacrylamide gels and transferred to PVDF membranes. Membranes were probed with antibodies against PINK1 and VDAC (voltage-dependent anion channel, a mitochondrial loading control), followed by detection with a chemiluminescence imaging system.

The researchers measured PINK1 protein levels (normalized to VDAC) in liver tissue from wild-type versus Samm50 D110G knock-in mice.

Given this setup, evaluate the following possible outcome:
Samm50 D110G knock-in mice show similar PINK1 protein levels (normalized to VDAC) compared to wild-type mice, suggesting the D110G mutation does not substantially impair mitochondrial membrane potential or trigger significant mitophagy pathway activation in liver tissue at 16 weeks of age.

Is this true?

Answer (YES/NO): NO